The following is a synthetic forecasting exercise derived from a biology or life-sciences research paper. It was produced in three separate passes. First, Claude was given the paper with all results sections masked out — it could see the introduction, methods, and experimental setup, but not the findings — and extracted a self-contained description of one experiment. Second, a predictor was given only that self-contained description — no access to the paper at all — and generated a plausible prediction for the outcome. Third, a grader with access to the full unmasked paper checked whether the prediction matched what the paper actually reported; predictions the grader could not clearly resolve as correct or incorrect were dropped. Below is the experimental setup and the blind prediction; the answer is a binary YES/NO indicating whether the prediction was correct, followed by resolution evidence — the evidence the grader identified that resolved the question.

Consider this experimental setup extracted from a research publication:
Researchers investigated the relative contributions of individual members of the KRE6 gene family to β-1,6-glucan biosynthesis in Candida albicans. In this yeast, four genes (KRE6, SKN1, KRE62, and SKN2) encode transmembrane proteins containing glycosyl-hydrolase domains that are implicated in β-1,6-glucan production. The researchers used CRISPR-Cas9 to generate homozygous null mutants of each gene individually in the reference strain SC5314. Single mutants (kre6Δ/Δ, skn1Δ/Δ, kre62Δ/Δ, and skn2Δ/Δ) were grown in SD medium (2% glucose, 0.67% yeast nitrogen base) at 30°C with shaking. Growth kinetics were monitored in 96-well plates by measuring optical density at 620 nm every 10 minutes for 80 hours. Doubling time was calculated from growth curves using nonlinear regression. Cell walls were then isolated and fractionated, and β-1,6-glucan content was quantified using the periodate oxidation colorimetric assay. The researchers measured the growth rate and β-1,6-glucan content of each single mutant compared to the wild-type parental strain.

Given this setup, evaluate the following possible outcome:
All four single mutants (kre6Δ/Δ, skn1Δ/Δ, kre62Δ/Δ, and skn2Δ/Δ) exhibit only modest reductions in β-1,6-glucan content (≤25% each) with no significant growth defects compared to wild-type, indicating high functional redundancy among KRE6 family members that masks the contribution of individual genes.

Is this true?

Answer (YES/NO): NO